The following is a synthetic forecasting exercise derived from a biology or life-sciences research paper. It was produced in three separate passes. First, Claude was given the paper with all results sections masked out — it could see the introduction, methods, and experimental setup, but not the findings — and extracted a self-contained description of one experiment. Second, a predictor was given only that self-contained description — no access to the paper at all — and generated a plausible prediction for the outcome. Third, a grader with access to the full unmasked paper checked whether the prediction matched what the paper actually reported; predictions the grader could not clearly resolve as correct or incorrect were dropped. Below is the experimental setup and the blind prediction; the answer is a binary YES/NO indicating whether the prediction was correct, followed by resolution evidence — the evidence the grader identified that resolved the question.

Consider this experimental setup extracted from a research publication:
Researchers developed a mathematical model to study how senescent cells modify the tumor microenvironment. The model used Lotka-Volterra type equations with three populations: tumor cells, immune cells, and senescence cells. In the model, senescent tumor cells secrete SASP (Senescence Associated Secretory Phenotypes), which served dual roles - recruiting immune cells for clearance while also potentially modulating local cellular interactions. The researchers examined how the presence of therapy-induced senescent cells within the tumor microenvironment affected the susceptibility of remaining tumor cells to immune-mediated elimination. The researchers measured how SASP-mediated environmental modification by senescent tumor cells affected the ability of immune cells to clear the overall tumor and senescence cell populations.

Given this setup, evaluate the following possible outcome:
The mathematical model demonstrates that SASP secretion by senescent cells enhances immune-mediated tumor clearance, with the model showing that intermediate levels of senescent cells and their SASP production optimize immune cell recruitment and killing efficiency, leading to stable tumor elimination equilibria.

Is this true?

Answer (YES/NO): NO